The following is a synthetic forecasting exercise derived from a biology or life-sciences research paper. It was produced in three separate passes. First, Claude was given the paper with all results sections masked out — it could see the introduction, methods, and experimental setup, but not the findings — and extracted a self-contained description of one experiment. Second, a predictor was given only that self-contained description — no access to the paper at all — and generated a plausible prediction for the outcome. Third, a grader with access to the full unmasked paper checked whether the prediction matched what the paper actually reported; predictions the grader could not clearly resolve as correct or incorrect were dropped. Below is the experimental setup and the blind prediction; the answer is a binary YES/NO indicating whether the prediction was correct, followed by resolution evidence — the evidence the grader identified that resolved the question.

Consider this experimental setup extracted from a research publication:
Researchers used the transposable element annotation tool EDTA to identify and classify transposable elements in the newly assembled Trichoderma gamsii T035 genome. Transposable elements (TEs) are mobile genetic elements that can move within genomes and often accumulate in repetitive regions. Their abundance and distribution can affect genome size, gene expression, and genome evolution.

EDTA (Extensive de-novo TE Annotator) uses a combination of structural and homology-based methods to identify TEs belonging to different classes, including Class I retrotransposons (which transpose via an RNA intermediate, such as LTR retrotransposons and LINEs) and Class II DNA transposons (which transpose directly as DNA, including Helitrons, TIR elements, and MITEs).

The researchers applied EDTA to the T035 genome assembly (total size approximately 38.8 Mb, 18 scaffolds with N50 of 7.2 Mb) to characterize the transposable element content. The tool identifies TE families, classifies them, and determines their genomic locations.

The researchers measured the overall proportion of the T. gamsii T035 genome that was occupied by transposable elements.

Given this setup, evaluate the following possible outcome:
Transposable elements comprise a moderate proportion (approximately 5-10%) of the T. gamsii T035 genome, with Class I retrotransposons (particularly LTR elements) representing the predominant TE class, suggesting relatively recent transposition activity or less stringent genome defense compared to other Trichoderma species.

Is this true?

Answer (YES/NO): NO